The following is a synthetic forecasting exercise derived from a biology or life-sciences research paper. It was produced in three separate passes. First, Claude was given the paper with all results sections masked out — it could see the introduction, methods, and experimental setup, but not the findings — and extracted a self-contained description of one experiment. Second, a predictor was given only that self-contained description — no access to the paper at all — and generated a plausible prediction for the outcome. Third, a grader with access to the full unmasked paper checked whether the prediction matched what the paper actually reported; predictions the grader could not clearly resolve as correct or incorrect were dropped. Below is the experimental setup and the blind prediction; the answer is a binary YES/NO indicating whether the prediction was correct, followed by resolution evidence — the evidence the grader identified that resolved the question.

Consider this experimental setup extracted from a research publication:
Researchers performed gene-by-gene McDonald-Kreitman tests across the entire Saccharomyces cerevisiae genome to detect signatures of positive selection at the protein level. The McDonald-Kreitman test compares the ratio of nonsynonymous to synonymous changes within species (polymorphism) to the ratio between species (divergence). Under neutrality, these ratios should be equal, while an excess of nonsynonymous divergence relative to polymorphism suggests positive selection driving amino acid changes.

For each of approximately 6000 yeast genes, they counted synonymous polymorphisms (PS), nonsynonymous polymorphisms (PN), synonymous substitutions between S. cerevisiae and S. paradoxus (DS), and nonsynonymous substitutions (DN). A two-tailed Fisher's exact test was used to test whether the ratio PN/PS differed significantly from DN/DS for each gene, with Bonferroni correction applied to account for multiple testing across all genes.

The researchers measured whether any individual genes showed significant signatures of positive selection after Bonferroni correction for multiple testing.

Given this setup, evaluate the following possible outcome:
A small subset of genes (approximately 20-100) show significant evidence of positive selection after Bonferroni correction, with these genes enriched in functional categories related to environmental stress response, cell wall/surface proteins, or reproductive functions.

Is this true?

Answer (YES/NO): NO